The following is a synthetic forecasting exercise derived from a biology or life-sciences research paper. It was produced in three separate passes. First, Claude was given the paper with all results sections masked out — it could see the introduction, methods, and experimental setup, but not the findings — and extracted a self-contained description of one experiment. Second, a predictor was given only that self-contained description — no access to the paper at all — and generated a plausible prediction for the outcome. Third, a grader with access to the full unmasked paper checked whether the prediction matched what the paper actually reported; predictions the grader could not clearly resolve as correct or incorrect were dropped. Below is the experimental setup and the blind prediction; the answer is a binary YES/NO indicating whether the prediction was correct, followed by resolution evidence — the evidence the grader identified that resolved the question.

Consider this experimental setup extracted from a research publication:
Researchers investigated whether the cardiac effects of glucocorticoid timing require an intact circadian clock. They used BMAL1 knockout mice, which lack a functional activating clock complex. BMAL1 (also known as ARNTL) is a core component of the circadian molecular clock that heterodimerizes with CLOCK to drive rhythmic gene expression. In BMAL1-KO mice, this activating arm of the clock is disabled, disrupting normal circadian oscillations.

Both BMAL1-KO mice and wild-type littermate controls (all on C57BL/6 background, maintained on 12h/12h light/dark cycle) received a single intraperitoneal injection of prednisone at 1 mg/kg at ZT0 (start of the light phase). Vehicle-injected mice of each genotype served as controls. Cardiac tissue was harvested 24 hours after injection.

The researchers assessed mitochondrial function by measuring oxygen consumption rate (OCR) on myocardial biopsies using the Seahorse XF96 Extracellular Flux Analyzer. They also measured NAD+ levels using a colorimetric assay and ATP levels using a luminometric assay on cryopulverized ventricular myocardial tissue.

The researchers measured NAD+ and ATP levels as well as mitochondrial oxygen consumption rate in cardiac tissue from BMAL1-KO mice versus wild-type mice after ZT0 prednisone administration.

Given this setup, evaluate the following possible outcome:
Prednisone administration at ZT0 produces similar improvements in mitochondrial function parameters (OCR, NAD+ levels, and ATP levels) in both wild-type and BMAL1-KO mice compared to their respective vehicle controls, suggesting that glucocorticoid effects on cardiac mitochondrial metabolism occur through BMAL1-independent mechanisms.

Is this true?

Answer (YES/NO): NO